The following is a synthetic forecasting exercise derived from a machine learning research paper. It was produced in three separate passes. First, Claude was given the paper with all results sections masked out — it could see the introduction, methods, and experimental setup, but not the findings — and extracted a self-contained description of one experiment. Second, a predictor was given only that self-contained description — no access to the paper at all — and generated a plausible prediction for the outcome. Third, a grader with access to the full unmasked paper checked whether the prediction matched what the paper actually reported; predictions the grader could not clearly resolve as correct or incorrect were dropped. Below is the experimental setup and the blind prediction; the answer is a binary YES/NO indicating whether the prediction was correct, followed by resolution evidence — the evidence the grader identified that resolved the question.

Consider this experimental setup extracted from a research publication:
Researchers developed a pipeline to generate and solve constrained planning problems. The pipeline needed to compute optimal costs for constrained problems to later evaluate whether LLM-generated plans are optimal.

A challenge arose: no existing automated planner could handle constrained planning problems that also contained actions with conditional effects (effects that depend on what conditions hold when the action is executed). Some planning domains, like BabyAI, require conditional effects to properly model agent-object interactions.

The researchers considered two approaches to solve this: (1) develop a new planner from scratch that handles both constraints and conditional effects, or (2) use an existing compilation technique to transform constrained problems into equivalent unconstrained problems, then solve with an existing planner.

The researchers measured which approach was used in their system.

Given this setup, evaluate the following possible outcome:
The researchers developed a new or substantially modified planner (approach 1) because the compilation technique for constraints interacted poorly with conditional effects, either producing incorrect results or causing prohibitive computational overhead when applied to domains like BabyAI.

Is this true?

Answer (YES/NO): NO